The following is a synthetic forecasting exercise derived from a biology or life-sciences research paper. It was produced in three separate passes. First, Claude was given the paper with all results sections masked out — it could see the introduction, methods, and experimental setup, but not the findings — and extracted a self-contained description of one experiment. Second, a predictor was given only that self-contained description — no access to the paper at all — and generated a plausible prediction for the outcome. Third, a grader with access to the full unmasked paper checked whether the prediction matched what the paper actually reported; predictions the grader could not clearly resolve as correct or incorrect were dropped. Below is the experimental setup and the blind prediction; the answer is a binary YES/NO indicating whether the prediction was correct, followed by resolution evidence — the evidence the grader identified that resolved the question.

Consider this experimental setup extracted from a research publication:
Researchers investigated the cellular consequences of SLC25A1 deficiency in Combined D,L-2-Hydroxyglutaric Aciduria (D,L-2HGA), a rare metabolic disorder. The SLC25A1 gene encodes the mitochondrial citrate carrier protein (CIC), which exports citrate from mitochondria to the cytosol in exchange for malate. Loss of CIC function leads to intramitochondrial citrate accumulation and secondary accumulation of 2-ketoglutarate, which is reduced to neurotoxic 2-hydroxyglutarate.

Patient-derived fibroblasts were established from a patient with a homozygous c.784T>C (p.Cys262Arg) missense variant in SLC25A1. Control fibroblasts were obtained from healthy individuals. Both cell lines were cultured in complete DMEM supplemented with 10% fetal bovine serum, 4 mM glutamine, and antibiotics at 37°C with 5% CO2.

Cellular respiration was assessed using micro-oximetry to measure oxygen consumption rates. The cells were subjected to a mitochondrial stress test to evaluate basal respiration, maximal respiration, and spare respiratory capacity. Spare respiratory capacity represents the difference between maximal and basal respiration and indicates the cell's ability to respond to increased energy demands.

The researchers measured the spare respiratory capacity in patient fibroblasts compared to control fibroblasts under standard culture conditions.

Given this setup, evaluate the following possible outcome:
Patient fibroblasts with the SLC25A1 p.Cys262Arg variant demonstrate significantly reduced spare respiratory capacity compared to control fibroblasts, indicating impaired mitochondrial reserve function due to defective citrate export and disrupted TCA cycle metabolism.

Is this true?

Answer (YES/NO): YES